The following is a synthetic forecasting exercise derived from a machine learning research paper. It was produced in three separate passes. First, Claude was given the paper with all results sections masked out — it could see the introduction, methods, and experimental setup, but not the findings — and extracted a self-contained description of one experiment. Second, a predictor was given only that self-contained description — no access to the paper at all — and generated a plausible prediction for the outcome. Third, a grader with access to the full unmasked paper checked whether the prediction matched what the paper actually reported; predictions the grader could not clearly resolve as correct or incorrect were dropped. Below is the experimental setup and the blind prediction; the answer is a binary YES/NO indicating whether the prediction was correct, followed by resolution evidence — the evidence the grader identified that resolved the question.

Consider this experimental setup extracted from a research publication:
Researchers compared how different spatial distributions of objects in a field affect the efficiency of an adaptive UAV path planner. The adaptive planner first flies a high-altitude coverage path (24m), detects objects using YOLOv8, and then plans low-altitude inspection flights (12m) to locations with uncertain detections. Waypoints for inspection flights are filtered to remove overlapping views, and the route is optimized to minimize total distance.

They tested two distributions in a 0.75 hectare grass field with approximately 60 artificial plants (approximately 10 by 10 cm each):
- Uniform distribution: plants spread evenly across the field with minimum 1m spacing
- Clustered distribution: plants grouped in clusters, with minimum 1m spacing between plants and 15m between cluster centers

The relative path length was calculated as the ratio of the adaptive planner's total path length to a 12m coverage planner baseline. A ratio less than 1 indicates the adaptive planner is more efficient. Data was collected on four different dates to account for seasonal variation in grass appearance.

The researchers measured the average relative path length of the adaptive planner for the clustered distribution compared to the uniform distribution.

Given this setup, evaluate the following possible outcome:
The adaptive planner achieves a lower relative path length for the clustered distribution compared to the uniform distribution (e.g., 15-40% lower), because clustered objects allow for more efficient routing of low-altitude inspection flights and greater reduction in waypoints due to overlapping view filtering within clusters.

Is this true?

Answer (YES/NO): YES